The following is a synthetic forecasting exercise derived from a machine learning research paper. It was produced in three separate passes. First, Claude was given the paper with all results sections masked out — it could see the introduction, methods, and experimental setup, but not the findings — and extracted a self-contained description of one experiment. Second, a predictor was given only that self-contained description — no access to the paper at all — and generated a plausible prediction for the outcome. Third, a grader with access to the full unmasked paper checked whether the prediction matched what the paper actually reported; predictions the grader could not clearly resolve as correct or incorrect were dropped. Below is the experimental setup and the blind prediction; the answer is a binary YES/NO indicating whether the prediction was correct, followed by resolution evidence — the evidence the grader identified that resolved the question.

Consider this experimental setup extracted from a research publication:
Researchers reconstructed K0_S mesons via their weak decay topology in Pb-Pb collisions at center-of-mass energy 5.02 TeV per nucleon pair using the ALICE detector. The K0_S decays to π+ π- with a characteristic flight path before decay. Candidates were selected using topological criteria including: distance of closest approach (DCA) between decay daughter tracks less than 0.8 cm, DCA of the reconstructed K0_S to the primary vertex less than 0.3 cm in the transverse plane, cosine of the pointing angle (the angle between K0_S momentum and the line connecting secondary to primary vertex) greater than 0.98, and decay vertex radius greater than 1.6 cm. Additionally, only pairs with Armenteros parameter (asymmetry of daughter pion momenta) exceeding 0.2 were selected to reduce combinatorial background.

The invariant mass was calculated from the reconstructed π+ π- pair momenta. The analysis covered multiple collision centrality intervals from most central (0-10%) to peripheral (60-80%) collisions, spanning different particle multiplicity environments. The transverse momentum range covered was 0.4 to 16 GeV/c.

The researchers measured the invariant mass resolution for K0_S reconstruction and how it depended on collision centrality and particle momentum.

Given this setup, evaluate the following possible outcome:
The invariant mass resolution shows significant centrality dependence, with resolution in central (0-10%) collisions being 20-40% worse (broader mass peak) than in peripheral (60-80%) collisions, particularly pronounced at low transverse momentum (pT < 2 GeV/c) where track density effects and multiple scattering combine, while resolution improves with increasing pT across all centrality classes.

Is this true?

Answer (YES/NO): NO